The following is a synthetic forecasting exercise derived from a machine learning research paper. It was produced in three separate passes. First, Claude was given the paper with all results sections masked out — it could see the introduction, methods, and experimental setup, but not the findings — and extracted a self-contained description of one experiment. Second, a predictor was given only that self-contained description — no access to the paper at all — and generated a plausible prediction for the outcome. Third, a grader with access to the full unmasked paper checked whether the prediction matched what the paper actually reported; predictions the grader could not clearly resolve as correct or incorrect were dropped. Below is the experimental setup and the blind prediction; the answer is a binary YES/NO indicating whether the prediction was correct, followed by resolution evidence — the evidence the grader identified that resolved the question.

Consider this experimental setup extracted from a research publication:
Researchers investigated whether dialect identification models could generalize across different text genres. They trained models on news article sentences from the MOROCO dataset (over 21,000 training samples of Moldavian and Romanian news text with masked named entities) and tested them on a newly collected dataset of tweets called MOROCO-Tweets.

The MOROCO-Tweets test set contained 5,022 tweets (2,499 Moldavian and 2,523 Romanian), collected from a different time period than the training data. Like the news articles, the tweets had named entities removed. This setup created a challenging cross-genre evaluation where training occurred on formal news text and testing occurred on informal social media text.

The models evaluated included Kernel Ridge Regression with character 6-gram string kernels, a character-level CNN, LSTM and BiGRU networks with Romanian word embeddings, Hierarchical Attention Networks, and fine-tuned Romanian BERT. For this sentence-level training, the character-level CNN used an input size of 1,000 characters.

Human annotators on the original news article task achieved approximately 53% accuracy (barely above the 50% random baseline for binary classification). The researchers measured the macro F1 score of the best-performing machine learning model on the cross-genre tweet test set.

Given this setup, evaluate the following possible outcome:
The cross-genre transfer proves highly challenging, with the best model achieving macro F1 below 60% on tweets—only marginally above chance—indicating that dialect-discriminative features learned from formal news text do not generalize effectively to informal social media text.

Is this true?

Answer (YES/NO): NO